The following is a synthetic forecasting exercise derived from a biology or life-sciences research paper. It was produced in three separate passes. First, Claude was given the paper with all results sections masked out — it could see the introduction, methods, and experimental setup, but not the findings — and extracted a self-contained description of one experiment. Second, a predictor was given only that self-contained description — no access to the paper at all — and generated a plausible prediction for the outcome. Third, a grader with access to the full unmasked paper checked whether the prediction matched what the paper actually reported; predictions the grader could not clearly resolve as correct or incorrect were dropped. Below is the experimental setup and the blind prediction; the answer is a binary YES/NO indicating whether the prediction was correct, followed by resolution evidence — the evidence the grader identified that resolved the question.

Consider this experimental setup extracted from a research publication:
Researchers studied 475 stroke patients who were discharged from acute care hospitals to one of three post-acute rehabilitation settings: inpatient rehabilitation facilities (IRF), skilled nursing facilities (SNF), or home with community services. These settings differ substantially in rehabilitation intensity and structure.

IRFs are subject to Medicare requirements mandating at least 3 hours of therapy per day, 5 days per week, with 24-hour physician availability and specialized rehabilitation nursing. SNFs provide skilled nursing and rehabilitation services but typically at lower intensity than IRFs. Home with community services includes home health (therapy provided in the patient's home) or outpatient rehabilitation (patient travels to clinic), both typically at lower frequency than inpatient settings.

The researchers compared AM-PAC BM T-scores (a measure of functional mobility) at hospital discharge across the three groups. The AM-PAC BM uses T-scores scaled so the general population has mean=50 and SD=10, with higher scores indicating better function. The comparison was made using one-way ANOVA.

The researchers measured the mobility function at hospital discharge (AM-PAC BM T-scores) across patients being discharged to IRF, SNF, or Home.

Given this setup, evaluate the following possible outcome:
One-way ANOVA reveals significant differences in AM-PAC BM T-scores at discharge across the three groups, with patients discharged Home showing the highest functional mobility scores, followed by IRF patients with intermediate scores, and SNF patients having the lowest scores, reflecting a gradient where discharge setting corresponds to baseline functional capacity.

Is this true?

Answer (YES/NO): NO